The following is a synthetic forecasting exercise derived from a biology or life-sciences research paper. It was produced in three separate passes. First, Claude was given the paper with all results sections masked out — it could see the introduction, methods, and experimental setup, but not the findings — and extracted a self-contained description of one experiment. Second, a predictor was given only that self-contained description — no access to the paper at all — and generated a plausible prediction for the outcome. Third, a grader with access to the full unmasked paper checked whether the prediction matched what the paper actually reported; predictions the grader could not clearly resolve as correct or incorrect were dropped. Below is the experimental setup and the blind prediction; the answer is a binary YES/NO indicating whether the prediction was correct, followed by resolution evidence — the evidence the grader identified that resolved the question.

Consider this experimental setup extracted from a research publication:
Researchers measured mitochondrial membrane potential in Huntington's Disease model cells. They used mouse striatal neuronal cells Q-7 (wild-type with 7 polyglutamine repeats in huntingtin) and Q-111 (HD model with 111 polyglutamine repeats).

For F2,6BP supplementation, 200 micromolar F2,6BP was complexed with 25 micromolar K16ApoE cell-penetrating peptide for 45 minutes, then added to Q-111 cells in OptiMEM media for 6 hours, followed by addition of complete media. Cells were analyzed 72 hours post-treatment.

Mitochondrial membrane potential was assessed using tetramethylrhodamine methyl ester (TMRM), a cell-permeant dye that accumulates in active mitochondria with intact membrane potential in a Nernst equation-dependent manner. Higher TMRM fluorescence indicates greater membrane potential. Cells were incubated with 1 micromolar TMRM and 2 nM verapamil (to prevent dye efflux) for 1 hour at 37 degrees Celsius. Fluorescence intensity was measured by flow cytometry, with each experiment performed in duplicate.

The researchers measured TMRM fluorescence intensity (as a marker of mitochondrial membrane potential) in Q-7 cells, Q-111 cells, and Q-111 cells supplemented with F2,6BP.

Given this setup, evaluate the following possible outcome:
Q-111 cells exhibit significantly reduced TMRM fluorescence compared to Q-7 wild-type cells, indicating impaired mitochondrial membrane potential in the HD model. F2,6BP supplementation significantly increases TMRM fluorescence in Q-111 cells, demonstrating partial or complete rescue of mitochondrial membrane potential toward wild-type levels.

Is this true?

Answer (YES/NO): YES